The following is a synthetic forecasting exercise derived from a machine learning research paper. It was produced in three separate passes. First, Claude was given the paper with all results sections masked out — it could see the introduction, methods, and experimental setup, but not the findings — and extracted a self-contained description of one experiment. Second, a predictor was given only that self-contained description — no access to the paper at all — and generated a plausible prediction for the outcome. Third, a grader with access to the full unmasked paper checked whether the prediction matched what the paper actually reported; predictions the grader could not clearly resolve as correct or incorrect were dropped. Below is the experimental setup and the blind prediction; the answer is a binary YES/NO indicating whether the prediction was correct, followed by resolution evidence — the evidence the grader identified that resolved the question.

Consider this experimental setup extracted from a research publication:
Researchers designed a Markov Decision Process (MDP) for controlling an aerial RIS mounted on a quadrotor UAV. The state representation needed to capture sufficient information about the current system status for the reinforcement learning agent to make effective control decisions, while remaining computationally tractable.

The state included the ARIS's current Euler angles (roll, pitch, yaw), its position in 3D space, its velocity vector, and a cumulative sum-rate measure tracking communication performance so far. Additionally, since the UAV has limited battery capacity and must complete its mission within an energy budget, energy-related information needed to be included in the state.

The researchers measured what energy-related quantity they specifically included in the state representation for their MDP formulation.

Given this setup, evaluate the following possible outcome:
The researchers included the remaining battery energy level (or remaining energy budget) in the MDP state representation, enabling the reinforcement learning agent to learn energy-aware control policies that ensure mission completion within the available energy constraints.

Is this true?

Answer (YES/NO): YES